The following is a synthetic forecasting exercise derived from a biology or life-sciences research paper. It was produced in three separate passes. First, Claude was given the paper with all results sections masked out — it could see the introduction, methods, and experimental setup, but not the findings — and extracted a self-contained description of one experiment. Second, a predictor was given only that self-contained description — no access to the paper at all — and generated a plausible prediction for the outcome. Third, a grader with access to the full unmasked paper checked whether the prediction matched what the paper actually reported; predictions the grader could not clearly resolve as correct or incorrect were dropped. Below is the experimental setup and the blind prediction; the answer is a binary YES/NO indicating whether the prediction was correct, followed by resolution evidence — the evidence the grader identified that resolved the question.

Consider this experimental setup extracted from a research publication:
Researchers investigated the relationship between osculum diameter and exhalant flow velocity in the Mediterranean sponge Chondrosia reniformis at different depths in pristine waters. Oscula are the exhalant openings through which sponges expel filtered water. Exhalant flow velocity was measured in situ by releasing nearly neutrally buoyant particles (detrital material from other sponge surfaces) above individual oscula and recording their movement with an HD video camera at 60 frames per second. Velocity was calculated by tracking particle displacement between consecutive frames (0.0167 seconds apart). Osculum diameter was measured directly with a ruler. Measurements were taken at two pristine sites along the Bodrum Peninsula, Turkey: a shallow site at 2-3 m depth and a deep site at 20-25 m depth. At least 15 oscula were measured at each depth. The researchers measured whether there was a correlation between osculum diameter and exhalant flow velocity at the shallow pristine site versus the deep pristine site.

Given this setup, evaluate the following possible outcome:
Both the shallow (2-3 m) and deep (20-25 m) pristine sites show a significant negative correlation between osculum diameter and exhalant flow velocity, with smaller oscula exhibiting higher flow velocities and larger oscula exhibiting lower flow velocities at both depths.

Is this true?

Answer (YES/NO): NO